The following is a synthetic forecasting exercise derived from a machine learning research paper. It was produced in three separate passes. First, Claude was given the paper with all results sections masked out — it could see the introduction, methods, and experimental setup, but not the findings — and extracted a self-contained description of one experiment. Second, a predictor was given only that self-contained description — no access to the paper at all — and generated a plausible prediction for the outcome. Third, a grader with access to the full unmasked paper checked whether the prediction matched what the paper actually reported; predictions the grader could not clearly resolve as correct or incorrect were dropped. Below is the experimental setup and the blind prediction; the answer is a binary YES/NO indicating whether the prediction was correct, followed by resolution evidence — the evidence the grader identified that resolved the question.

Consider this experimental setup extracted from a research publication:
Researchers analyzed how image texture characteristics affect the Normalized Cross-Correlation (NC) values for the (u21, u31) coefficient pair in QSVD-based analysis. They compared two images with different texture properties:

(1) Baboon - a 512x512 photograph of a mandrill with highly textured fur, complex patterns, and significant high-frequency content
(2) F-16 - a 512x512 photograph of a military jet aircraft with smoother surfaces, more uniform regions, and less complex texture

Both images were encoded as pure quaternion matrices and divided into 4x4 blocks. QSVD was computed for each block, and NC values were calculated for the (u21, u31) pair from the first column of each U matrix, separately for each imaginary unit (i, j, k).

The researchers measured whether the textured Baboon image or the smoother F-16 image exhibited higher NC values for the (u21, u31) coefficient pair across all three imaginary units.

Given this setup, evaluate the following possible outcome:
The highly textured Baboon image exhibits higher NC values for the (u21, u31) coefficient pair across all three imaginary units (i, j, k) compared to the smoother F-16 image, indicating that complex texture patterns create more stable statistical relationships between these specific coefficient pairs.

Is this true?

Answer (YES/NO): NO